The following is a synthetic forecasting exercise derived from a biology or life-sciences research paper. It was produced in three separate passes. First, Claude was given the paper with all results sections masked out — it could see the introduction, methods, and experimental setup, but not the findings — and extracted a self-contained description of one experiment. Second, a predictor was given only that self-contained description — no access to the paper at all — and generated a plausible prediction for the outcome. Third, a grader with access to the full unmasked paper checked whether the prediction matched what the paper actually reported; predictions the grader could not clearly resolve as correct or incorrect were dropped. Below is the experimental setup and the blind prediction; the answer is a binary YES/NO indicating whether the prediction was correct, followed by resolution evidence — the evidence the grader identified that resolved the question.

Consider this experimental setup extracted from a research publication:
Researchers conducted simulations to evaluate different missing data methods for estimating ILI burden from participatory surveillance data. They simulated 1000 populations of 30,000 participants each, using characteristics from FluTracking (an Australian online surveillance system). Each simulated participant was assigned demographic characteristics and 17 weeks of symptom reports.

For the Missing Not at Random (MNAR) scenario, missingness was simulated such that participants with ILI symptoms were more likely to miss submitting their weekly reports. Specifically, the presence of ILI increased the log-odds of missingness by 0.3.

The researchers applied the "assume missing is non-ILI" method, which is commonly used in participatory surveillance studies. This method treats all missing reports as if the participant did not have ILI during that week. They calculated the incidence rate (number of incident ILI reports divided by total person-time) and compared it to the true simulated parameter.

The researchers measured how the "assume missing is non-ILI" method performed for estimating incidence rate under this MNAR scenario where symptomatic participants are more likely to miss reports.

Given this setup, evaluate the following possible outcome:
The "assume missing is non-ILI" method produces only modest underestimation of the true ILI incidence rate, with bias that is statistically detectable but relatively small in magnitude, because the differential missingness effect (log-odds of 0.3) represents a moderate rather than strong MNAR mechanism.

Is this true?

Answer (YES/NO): NO